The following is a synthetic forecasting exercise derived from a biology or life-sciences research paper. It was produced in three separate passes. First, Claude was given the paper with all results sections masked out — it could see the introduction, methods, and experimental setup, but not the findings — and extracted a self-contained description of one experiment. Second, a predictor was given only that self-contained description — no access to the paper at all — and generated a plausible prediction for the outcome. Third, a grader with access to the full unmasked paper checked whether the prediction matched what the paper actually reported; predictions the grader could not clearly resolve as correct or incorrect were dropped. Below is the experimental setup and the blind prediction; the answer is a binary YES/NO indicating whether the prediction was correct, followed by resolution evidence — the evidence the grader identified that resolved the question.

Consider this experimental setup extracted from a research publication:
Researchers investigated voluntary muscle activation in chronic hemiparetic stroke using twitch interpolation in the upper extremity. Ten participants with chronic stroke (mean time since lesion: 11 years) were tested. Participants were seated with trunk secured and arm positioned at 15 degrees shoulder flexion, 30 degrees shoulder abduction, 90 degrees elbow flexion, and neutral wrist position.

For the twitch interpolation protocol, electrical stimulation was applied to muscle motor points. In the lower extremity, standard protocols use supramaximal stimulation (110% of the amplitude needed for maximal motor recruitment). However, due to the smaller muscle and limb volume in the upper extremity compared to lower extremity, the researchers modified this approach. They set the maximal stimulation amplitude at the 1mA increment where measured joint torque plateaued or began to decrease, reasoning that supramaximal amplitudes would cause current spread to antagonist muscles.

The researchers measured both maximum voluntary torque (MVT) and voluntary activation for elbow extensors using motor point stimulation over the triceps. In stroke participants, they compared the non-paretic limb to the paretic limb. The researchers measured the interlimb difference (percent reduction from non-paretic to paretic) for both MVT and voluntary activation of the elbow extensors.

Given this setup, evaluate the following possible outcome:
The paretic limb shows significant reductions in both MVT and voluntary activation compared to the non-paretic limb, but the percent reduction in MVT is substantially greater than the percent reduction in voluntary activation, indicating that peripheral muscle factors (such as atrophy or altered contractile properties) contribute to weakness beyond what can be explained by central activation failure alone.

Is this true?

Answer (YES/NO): YES